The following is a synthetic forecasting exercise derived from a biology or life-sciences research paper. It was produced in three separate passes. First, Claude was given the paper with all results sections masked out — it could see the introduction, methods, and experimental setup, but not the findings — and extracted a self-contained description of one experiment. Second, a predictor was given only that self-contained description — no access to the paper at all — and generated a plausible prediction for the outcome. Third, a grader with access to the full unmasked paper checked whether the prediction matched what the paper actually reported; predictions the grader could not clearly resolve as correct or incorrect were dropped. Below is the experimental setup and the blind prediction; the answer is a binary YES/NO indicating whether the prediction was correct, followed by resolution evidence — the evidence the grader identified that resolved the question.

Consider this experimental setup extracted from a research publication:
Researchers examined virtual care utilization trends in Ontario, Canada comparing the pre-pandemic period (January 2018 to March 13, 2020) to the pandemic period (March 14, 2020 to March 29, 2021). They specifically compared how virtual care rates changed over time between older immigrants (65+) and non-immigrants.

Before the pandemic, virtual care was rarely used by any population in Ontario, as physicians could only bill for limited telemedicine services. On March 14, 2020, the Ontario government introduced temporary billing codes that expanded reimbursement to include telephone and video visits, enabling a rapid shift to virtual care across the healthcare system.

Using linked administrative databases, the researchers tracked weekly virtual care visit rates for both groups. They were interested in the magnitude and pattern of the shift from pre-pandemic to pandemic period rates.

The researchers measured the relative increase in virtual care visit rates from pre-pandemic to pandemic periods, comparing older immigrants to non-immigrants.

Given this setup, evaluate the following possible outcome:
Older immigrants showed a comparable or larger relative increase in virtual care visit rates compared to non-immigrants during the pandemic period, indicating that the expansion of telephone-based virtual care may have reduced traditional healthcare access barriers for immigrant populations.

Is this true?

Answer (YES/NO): YES